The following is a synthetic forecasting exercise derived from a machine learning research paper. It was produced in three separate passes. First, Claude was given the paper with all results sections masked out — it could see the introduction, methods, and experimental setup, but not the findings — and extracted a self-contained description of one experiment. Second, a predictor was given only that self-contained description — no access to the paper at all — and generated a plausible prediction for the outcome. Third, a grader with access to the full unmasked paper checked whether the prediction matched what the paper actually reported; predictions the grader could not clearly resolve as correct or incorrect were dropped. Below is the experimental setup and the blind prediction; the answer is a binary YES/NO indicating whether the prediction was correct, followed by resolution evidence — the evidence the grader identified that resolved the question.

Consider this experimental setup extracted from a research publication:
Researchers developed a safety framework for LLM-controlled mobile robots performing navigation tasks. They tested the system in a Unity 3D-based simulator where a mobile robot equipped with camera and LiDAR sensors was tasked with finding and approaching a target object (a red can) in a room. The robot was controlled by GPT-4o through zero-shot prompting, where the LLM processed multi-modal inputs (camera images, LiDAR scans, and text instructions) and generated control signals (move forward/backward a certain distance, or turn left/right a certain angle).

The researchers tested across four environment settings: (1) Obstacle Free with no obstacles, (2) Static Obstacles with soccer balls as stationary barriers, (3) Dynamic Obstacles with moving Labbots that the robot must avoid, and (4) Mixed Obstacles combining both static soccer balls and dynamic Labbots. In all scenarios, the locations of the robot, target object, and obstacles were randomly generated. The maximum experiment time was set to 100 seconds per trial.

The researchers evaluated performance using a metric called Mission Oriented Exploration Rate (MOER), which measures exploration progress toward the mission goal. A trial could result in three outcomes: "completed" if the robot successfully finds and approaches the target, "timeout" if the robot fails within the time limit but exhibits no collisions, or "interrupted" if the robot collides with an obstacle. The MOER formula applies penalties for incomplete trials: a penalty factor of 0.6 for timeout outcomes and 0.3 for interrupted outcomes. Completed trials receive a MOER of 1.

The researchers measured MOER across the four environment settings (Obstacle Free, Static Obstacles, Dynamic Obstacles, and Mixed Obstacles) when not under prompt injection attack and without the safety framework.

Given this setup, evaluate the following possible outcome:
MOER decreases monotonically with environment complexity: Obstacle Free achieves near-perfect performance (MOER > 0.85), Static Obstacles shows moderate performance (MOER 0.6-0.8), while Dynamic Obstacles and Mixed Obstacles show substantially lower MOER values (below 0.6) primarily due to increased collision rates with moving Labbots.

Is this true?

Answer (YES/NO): NO